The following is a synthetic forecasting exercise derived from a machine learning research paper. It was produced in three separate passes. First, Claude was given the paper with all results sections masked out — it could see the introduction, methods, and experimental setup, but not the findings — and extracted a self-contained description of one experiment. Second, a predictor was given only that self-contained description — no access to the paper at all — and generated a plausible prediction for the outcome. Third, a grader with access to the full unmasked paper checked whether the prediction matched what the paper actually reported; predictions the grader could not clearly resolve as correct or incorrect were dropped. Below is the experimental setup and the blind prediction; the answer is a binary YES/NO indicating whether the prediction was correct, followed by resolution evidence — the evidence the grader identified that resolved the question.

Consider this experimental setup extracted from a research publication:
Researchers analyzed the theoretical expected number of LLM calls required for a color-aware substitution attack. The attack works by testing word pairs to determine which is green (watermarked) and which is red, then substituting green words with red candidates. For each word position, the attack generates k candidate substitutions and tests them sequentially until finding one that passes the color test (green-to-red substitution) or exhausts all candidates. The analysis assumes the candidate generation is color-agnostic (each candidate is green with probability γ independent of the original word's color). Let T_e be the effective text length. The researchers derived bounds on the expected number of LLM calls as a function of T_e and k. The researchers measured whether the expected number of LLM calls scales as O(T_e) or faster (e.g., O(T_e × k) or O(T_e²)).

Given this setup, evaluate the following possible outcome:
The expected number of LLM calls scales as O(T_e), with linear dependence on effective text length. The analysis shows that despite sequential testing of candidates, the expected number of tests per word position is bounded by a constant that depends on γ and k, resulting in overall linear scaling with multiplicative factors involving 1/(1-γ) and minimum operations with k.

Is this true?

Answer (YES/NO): NO